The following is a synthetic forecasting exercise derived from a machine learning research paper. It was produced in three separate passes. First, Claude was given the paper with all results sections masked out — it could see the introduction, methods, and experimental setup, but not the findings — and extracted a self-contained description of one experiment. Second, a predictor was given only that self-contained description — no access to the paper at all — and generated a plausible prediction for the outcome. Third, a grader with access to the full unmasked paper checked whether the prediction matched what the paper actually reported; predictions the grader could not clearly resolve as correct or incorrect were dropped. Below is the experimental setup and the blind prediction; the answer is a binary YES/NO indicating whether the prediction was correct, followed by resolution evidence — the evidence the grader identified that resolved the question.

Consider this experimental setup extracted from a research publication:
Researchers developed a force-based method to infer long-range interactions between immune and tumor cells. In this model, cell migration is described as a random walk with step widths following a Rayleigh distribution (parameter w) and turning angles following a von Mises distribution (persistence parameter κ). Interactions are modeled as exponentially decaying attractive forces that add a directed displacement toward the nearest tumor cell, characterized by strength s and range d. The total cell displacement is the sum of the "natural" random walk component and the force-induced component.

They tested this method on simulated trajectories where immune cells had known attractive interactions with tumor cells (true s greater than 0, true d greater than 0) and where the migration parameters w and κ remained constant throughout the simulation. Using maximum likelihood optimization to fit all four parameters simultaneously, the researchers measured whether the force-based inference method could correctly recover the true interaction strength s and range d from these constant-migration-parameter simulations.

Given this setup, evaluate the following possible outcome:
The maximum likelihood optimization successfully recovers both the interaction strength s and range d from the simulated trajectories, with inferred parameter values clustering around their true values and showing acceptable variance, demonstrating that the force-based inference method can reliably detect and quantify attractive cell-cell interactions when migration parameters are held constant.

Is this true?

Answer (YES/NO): YES